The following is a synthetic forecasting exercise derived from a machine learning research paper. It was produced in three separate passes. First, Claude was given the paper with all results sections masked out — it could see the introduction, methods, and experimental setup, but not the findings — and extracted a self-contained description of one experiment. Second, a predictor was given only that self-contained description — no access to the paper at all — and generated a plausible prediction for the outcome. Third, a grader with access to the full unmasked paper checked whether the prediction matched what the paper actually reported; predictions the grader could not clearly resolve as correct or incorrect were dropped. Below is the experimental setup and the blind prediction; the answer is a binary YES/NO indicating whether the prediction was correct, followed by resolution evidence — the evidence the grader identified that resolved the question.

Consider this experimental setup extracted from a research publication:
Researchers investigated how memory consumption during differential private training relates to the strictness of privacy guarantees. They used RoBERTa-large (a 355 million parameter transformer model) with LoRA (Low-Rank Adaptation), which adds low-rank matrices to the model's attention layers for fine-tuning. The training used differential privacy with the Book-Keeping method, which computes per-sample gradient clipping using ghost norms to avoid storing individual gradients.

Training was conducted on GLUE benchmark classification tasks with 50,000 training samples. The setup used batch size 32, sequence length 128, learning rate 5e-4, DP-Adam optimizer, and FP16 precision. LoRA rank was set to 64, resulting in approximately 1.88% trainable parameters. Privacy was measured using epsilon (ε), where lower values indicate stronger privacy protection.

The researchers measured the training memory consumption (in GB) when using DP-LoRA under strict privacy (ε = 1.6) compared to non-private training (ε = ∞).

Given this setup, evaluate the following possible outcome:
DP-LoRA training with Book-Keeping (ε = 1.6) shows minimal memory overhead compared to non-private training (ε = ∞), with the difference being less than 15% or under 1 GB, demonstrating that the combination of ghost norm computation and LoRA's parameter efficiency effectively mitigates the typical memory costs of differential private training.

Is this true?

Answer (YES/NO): NO